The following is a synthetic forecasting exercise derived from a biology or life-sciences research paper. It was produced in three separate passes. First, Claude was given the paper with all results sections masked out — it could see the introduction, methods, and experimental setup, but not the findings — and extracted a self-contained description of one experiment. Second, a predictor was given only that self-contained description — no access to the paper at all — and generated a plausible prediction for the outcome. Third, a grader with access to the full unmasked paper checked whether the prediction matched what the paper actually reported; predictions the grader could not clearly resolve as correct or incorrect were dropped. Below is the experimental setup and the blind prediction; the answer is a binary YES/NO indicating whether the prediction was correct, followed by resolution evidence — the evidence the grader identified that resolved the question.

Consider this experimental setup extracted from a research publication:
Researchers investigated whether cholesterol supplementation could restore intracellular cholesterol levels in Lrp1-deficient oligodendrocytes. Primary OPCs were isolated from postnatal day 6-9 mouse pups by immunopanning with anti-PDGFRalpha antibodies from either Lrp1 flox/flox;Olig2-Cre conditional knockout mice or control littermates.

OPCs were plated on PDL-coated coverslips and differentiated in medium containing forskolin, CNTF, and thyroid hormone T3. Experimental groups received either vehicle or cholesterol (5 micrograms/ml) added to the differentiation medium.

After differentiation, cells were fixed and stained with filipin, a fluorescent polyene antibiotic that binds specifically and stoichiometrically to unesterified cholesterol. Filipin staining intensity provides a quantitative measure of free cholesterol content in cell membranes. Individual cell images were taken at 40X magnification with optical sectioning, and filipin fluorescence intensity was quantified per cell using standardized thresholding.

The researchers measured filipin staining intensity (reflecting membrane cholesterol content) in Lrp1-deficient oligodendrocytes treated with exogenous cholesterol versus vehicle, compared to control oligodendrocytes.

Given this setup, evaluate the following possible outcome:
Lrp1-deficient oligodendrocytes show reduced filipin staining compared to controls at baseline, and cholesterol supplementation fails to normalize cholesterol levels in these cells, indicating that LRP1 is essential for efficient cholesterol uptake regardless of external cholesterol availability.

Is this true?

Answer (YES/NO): NO